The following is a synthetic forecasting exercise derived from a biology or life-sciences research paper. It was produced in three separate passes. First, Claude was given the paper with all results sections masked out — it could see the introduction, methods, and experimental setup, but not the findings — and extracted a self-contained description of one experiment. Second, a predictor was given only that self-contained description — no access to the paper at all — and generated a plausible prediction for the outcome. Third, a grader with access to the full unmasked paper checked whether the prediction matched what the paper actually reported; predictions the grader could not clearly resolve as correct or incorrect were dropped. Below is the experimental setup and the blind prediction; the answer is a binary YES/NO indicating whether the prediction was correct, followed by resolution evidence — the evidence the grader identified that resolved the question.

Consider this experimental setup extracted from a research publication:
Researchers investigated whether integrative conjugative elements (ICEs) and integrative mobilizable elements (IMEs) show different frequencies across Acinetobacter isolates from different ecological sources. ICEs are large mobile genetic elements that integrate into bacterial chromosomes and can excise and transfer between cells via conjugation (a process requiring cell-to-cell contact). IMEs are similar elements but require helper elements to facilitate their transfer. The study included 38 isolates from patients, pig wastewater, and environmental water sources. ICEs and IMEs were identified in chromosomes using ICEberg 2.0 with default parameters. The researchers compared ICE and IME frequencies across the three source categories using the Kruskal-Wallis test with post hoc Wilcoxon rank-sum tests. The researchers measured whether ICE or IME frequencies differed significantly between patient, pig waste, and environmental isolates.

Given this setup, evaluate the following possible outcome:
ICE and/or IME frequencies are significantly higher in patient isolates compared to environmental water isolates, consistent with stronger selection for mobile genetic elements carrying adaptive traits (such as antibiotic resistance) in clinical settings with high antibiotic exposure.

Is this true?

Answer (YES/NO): NO